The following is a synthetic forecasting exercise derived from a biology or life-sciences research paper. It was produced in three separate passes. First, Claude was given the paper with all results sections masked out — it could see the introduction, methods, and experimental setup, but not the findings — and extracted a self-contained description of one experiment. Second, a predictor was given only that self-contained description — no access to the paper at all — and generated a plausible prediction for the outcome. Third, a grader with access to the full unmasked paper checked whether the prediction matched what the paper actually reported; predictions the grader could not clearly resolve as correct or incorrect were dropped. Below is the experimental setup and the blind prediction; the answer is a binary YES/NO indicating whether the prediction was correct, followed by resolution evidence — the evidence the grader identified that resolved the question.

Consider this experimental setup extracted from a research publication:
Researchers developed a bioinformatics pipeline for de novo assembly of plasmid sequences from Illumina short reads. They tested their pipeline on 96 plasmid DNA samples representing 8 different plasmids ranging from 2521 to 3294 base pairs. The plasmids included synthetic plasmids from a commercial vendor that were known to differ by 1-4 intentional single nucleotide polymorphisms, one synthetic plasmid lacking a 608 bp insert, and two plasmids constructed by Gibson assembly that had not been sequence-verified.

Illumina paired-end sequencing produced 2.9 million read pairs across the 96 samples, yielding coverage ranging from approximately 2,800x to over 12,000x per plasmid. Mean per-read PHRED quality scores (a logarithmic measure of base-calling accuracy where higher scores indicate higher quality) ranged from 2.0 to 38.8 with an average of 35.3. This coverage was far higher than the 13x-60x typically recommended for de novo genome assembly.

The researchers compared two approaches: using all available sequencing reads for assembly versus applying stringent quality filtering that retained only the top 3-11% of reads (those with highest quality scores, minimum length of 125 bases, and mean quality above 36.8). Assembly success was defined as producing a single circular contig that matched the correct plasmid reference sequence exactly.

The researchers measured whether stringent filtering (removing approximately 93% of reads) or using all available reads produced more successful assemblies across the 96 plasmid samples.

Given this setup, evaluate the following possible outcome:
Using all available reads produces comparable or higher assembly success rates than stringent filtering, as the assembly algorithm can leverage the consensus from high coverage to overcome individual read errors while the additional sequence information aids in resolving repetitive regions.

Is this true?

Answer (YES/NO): NO